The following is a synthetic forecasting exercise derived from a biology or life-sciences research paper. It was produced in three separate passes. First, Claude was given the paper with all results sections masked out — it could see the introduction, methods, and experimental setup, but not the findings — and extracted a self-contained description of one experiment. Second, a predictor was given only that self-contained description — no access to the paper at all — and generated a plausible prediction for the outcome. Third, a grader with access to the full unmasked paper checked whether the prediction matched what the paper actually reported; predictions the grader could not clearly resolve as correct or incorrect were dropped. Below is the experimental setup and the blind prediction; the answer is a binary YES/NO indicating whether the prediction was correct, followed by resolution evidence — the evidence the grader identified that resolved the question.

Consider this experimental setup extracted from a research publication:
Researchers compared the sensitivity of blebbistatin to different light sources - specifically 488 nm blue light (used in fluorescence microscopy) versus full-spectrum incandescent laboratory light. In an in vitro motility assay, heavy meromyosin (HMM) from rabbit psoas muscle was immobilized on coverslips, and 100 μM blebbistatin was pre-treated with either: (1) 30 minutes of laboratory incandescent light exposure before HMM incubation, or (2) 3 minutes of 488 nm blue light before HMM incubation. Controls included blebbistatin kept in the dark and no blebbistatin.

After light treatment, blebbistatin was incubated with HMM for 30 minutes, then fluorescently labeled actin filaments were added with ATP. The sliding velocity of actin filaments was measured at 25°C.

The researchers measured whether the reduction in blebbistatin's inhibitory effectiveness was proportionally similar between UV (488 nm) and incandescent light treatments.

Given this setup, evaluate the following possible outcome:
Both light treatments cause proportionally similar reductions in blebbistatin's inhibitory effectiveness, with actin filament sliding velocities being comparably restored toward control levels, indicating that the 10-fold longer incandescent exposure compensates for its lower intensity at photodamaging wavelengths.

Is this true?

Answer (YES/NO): YES